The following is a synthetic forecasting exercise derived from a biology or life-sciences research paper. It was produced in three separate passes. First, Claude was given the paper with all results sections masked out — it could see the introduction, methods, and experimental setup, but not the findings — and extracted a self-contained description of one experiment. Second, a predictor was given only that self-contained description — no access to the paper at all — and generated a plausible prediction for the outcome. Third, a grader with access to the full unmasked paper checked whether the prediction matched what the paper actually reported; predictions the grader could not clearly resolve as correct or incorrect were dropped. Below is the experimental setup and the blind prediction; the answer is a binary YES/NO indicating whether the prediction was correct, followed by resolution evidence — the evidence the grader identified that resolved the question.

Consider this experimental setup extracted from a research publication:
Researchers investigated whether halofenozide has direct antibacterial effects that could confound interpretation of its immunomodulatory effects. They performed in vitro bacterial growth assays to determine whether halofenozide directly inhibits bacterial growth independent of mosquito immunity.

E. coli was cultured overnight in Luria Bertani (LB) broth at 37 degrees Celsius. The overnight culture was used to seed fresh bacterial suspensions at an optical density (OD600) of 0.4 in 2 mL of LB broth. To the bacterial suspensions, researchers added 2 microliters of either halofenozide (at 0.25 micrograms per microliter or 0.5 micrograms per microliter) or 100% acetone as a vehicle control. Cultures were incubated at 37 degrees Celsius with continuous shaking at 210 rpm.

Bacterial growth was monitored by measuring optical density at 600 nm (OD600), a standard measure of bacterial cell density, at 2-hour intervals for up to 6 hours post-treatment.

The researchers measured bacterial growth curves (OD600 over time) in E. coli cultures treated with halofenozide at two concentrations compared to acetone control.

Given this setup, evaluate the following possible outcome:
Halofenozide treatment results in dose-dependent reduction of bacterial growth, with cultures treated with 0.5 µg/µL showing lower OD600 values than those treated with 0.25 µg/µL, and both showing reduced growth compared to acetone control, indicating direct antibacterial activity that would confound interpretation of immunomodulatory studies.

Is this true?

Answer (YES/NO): NO